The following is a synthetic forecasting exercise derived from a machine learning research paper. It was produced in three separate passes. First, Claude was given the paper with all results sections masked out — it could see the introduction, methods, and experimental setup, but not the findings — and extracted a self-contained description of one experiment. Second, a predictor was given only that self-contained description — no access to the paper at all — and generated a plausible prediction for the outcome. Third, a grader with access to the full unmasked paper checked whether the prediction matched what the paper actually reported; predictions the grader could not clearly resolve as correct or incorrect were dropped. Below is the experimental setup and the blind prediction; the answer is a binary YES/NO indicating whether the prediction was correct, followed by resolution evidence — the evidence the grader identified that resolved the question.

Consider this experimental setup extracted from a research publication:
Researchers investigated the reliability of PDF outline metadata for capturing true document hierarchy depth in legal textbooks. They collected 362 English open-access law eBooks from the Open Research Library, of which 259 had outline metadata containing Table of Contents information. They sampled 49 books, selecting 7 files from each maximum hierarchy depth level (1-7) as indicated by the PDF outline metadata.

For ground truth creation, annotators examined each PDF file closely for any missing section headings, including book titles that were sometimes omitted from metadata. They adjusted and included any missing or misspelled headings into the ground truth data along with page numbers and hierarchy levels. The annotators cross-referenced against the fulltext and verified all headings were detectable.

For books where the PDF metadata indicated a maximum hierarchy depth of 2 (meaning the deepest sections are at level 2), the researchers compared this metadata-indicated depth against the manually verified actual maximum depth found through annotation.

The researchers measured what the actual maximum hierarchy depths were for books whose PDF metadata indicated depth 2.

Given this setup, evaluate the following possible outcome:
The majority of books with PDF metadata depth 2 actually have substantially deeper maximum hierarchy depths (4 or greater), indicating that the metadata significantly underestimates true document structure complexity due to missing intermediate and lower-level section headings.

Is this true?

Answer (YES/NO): YES